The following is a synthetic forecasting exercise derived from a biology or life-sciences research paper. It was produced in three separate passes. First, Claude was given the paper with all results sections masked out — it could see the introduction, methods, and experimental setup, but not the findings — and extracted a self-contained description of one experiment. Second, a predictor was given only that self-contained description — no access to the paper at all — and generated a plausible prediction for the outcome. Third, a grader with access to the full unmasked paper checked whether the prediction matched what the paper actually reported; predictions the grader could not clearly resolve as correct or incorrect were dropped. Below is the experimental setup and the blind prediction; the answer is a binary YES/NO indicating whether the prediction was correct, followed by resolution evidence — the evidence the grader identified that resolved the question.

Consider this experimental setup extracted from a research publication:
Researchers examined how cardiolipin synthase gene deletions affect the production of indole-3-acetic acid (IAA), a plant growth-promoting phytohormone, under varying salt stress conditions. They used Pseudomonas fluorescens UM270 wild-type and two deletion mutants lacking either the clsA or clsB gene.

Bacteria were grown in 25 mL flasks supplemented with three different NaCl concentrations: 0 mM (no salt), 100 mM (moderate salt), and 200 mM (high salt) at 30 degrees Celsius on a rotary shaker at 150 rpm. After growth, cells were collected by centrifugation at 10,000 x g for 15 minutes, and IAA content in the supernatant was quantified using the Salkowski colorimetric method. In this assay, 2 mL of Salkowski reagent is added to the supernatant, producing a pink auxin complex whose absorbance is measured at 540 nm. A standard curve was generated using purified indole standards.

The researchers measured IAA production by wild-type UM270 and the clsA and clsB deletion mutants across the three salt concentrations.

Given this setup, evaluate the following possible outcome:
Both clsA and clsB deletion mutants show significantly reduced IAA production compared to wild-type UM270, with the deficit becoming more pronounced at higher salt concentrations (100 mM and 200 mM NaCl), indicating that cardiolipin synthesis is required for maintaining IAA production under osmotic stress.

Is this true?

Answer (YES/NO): YES